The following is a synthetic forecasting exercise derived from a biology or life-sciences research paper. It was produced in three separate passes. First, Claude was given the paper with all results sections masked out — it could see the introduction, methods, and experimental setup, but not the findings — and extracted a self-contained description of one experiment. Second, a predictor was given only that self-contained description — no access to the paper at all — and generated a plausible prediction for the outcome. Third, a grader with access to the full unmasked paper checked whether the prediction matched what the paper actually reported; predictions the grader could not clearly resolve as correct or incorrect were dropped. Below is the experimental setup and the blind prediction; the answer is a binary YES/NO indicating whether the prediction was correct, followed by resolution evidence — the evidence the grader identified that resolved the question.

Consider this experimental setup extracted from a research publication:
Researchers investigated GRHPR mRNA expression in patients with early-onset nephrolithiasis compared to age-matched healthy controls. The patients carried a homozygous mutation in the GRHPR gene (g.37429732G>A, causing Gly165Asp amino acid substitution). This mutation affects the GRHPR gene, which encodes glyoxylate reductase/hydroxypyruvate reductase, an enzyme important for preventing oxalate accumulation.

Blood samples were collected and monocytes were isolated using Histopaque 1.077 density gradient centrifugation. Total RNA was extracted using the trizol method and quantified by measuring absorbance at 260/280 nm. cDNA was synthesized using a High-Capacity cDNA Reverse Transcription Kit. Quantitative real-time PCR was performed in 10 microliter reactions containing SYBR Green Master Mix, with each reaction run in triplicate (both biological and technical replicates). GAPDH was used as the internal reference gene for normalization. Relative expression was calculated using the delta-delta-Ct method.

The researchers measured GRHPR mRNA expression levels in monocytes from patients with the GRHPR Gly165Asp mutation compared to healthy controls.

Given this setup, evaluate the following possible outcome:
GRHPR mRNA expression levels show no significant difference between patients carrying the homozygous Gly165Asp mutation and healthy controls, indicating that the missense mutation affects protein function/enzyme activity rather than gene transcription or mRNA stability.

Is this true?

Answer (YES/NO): NO